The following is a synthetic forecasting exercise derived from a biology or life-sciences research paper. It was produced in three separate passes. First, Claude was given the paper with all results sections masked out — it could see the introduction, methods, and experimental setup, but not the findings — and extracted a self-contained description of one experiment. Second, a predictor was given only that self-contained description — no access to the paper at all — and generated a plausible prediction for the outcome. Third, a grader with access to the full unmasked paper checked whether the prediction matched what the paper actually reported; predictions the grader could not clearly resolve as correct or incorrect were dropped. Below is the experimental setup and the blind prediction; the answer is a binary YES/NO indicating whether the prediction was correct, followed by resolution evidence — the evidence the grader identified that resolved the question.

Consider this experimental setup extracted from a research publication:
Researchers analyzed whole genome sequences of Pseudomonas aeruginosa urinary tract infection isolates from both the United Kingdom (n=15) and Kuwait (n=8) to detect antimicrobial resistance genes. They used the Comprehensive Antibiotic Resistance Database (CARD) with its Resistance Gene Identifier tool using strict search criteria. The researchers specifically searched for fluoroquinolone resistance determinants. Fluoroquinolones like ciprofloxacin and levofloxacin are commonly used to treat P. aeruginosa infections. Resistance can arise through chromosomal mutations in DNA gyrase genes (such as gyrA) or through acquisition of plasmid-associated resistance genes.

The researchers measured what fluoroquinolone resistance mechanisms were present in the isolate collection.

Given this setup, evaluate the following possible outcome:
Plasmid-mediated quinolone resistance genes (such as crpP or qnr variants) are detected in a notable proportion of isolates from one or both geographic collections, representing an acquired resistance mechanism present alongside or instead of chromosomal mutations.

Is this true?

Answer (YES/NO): YES